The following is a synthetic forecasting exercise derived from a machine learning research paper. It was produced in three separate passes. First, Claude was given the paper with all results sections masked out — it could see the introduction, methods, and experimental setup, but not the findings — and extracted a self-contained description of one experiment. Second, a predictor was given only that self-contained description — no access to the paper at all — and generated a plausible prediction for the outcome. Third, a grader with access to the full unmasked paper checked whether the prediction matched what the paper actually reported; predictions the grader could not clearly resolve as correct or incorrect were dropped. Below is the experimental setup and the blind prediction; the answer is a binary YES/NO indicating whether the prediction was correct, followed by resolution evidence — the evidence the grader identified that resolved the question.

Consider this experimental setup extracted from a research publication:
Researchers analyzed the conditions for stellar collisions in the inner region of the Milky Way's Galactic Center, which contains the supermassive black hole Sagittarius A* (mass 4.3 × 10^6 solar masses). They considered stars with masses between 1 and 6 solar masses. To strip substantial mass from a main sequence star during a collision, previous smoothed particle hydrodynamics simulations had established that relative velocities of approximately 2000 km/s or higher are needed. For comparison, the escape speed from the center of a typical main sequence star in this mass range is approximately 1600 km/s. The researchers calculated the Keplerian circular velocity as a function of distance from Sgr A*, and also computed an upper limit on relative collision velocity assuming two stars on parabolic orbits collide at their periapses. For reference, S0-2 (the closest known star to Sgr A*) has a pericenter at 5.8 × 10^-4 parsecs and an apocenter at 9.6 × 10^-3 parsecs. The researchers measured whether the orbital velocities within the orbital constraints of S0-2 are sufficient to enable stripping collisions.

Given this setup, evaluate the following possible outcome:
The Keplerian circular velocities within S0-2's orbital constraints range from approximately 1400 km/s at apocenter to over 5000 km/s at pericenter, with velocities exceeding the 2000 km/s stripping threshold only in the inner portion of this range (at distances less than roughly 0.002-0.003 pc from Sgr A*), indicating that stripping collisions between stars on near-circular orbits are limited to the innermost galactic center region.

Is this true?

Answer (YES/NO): NO